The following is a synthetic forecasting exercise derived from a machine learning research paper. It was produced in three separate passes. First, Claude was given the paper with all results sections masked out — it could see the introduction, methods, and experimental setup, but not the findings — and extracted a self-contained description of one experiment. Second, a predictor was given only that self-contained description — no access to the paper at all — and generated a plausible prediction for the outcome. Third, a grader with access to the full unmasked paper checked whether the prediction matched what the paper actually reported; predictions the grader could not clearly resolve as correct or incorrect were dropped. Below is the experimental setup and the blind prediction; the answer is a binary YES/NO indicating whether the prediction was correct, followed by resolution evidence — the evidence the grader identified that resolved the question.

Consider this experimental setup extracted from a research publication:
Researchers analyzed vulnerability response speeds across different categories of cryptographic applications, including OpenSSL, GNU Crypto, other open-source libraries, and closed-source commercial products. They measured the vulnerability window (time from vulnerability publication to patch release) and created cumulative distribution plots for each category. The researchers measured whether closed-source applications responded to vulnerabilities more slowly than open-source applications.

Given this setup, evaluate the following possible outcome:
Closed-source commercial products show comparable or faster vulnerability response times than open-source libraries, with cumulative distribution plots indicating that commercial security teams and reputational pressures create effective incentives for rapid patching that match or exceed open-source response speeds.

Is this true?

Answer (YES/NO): YES